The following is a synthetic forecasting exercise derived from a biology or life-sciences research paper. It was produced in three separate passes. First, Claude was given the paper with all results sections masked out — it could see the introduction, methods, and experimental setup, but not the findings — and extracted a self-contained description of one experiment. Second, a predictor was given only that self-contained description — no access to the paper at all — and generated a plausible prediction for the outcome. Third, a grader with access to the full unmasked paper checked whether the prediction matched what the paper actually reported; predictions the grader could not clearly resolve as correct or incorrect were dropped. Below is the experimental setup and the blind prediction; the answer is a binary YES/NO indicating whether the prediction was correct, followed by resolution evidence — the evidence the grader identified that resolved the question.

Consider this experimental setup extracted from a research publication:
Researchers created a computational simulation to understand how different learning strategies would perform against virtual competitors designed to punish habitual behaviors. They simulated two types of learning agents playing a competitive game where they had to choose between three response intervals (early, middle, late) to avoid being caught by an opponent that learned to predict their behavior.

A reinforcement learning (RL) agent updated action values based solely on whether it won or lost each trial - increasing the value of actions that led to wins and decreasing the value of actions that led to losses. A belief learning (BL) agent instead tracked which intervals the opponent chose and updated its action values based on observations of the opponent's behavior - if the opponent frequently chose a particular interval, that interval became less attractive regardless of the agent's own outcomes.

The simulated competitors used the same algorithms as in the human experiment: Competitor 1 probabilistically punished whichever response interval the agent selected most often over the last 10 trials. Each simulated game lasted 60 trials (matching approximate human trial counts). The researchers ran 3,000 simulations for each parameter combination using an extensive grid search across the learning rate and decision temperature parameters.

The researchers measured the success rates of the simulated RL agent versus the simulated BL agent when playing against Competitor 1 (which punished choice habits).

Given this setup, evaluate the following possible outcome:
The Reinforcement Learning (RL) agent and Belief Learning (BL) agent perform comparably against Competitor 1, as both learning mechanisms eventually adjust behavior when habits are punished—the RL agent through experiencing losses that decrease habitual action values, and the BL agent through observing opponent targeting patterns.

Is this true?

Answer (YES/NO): NO